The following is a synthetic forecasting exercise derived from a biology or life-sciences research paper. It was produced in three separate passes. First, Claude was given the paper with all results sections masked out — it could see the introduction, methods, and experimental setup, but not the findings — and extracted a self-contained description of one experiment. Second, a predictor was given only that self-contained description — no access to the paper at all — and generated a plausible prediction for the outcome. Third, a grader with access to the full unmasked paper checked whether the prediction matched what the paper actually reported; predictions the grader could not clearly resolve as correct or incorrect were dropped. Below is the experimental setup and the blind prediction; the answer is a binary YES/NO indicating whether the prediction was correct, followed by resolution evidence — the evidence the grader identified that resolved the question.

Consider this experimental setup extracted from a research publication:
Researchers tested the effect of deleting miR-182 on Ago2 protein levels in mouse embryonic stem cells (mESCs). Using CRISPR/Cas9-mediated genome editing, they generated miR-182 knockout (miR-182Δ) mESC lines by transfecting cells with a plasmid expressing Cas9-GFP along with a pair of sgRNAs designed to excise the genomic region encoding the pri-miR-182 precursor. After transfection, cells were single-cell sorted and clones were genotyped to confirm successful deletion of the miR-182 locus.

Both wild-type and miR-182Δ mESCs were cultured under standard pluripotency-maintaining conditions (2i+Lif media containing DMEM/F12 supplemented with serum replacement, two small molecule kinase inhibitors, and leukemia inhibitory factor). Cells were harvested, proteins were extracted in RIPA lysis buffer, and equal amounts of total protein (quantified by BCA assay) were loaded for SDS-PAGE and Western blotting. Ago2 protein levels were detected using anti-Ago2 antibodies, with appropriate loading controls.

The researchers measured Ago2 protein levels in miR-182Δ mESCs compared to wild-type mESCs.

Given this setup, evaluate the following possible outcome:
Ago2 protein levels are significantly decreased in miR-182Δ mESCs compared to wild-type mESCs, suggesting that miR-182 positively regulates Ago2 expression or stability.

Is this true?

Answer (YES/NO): NO